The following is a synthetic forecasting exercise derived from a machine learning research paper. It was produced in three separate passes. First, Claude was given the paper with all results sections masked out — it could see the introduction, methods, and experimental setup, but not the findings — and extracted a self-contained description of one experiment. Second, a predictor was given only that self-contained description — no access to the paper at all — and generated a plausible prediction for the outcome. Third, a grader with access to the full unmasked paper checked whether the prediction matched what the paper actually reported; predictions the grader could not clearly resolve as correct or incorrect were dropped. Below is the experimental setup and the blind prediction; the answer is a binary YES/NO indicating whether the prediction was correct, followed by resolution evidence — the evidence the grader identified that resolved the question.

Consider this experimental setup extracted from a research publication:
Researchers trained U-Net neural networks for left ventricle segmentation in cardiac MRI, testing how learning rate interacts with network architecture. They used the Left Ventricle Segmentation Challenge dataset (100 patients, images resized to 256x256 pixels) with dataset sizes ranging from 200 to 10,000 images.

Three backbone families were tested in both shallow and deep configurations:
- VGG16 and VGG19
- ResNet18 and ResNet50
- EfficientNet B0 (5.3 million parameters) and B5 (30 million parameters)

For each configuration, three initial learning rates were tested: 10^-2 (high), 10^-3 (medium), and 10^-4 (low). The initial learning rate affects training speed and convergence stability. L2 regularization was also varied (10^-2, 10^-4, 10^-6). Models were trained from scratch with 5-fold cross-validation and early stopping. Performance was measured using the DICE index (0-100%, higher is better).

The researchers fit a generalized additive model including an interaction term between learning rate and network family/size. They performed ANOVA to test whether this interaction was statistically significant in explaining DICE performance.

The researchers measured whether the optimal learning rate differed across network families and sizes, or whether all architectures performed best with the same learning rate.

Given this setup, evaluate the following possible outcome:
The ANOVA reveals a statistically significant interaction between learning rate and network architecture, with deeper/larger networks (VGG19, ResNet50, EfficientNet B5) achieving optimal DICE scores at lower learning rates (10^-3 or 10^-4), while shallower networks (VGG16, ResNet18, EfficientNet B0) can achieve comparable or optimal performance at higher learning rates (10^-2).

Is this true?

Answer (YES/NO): NO